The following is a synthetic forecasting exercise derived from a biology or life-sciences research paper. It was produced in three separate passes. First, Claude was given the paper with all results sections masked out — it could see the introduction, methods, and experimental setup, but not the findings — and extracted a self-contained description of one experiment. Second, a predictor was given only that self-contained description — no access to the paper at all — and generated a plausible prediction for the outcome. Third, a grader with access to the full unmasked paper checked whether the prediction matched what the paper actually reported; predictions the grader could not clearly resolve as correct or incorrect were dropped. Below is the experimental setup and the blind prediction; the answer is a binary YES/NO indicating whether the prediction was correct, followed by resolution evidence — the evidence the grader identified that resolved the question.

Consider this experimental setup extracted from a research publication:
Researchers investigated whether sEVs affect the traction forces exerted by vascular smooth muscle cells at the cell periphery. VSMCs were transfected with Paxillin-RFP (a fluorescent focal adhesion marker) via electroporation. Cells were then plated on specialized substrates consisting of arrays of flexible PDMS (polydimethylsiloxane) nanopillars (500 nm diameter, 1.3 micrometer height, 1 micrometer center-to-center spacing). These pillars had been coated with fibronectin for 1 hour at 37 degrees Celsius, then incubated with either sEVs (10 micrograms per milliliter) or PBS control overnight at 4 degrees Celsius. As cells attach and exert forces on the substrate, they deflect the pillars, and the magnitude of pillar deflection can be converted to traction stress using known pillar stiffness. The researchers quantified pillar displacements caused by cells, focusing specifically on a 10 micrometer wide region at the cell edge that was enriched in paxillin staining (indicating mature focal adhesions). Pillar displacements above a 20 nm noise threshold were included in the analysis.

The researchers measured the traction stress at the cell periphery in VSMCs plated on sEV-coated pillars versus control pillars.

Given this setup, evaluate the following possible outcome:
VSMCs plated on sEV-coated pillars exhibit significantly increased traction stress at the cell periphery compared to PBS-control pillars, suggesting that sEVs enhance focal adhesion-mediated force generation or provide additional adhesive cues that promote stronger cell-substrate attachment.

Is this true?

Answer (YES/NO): YES